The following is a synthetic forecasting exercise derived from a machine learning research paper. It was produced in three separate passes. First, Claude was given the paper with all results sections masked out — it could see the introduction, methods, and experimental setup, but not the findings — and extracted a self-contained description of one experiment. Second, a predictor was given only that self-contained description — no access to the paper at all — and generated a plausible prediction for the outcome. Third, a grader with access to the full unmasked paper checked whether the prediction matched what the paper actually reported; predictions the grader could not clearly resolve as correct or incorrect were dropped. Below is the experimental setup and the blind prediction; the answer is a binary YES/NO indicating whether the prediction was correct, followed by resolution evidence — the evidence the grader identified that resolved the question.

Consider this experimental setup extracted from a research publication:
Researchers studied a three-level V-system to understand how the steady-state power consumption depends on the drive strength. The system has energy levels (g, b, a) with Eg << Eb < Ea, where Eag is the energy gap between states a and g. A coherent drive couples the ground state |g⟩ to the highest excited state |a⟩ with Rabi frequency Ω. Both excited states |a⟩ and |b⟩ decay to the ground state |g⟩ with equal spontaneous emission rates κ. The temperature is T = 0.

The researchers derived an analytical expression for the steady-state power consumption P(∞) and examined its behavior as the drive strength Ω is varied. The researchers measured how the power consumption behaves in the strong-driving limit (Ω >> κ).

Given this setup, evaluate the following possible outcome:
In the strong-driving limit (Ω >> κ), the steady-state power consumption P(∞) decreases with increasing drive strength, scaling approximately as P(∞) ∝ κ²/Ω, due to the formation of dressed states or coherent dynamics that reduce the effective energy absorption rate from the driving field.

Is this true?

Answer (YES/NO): NO